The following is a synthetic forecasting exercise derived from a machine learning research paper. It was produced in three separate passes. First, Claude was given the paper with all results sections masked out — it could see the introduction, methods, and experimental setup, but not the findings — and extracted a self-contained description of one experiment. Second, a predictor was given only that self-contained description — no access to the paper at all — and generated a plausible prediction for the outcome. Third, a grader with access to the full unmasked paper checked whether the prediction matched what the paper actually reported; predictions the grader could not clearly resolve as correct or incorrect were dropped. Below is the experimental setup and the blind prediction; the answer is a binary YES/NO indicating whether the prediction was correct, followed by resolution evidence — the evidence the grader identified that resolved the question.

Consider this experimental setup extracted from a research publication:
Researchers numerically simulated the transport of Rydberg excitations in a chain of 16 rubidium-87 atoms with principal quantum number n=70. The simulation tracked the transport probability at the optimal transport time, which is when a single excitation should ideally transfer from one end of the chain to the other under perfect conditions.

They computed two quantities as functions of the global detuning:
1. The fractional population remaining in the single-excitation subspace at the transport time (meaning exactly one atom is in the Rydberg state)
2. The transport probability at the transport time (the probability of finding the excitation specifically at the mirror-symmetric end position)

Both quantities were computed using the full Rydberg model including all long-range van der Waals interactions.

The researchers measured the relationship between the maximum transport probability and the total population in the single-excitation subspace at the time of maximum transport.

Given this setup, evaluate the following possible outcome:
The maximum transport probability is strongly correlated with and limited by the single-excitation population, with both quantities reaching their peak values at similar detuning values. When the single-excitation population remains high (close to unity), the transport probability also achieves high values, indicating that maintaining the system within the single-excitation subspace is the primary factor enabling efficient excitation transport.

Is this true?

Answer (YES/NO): NO